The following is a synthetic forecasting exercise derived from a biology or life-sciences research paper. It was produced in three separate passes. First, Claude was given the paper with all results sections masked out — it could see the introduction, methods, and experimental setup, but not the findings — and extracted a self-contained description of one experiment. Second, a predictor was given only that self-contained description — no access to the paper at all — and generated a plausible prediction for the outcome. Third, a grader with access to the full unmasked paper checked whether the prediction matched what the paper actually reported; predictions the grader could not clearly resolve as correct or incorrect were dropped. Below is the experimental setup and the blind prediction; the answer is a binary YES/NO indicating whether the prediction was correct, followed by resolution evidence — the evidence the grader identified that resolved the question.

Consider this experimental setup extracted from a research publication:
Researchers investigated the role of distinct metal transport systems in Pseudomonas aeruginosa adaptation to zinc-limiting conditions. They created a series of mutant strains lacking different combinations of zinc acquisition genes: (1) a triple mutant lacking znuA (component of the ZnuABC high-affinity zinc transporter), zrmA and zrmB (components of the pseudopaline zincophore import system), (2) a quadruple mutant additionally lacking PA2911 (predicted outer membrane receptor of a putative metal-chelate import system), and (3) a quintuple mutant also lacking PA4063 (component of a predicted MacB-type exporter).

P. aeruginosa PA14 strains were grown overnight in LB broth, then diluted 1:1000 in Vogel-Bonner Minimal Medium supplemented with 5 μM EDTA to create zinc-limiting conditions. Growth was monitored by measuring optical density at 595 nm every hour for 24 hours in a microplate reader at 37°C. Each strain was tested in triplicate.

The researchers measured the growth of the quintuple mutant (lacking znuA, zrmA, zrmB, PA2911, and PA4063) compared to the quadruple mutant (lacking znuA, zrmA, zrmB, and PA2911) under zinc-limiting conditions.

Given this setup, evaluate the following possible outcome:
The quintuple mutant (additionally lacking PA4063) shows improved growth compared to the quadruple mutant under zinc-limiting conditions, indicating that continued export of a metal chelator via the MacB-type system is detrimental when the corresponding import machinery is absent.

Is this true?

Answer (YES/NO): NO